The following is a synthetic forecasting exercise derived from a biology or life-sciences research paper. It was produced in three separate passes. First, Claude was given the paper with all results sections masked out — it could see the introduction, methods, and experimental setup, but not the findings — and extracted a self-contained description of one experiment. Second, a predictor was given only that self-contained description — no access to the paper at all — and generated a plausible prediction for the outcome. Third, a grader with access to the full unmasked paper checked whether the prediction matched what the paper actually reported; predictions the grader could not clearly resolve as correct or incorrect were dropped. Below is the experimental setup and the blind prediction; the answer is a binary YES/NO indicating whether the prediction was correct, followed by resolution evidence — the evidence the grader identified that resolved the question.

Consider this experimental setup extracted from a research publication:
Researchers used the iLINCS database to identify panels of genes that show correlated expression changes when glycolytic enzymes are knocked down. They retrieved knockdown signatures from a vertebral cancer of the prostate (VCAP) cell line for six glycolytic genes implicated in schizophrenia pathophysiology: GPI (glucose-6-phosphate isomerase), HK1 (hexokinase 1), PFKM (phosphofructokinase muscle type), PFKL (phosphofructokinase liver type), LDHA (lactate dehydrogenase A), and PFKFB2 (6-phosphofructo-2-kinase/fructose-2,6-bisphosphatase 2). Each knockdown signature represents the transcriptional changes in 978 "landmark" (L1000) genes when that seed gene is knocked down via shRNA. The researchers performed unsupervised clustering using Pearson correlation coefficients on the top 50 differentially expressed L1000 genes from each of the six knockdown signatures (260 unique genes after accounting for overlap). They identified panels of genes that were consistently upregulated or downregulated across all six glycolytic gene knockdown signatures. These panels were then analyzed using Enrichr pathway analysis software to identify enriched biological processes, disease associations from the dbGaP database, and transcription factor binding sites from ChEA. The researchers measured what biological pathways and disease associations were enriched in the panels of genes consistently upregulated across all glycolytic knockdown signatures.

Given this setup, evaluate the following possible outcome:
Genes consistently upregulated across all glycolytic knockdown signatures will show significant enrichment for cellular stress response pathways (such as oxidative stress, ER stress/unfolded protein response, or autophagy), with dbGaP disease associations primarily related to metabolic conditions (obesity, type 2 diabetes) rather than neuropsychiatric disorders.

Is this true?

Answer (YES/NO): NO